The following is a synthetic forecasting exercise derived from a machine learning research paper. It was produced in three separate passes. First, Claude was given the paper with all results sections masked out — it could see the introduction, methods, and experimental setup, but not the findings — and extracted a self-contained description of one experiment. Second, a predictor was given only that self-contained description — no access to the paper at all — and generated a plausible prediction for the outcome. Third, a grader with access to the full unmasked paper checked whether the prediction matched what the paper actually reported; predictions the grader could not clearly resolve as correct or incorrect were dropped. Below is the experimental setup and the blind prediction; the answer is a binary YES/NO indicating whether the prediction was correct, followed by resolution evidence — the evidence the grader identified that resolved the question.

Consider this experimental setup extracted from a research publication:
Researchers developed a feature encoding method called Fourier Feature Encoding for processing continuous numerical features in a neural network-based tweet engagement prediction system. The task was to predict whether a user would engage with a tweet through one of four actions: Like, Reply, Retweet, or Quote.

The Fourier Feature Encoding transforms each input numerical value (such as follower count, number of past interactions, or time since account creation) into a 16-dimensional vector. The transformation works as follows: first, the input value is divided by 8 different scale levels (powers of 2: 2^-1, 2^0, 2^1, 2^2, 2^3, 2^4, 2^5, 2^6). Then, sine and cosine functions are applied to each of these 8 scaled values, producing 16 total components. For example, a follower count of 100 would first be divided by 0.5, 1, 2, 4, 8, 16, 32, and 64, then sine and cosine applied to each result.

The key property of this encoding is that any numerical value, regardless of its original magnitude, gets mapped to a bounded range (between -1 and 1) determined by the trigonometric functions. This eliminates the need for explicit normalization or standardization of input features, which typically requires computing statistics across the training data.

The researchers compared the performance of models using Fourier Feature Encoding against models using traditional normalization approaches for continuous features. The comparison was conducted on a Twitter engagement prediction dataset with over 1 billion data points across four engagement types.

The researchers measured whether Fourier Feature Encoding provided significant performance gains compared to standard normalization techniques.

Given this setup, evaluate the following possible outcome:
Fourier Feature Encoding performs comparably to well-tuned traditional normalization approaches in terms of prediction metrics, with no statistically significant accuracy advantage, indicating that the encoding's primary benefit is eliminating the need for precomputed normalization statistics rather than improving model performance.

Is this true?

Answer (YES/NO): YES